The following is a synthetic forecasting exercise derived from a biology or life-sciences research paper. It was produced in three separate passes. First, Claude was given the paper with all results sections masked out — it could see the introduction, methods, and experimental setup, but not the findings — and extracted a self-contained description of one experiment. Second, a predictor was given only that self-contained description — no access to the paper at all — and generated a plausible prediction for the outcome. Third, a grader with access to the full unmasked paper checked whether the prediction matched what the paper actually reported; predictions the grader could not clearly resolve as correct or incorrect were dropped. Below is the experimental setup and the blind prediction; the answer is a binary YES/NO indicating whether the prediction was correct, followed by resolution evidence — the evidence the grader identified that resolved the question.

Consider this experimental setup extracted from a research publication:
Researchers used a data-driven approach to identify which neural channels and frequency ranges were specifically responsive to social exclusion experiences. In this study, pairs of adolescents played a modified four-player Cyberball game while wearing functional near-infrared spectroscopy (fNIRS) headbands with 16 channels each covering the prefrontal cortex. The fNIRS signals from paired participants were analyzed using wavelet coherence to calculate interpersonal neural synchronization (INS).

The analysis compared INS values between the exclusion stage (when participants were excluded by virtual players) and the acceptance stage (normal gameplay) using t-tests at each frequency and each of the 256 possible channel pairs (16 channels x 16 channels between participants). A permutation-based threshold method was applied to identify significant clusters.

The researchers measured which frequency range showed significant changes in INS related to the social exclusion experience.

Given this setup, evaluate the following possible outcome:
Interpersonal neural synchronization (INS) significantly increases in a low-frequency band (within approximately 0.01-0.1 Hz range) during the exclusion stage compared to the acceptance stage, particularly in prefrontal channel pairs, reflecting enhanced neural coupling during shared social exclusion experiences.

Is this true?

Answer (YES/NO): NO